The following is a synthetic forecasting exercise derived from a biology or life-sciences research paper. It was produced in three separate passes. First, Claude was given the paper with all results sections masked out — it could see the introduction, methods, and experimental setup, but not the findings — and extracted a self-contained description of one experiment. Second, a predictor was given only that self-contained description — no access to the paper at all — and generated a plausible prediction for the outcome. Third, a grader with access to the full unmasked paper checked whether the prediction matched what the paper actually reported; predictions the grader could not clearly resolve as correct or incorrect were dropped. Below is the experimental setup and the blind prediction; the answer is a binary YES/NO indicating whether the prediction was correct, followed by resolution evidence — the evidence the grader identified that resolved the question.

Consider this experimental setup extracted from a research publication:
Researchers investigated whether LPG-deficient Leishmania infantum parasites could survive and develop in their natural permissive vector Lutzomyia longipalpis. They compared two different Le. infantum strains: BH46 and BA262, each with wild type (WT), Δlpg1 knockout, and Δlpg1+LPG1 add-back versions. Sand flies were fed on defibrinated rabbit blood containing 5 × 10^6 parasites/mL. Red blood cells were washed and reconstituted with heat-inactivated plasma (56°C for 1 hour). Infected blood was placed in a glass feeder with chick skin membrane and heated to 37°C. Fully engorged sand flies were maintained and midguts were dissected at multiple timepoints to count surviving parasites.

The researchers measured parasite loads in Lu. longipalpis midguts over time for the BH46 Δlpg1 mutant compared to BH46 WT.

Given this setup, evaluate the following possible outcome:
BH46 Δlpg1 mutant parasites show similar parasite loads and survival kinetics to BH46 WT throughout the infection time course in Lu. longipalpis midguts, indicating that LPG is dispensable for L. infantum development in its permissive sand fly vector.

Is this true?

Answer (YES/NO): NO